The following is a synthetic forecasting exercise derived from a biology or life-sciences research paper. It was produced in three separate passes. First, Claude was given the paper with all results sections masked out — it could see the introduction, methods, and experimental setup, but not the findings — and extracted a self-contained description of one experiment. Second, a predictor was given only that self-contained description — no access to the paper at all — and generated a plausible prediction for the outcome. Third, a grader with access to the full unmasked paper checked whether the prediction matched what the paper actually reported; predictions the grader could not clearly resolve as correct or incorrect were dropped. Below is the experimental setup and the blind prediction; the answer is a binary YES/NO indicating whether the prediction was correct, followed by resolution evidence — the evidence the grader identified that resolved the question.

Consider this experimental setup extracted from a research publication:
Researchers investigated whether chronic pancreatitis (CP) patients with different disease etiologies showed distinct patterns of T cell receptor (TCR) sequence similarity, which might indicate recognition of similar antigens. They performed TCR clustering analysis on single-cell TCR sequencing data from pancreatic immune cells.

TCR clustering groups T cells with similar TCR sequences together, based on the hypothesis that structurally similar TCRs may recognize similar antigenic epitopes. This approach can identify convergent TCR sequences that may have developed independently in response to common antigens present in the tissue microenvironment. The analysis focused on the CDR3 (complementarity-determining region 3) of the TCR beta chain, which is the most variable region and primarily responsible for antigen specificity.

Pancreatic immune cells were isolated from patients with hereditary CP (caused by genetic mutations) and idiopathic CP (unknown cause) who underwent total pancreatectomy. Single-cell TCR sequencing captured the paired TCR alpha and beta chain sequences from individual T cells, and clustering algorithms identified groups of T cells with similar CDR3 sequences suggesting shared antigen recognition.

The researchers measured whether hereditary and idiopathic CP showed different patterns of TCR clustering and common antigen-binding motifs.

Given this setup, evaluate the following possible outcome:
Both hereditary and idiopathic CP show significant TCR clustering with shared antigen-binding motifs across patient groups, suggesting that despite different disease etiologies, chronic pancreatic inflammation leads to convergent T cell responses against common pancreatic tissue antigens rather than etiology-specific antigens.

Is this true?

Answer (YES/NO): NO